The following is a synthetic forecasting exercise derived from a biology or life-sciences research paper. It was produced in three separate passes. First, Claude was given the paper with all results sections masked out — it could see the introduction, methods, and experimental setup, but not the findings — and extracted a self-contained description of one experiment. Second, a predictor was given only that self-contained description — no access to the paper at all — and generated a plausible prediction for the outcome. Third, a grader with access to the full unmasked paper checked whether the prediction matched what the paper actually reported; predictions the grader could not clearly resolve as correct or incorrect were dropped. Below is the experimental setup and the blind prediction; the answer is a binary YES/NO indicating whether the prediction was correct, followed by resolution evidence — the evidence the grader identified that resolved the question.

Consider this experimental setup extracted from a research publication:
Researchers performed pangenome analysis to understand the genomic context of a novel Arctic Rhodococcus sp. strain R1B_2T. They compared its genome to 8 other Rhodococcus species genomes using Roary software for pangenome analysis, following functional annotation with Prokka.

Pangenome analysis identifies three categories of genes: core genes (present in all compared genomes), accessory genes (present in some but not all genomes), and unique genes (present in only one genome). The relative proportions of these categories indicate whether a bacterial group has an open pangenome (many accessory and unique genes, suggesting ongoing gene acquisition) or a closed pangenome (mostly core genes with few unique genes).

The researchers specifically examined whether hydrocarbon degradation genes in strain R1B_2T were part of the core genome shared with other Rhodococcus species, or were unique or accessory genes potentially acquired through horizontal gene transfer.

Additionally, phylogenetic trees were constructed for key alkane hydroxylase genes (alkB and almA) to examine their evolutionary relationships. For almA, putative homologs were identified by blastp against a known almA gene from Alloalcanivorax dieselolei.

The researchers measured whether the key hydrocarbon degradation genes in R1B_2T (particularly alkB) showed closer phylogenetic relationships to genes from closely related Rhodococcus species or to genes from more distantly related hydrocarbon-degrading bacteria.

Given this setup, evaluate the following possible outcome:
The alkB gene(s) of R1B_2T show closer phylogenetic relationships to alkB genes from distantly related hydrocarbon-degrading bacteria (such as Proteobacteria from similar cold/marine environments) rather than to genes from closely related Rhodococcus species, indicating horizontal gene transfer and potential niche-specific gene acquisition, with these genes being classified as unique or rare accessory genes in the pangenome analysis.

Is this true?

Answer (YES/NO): NO